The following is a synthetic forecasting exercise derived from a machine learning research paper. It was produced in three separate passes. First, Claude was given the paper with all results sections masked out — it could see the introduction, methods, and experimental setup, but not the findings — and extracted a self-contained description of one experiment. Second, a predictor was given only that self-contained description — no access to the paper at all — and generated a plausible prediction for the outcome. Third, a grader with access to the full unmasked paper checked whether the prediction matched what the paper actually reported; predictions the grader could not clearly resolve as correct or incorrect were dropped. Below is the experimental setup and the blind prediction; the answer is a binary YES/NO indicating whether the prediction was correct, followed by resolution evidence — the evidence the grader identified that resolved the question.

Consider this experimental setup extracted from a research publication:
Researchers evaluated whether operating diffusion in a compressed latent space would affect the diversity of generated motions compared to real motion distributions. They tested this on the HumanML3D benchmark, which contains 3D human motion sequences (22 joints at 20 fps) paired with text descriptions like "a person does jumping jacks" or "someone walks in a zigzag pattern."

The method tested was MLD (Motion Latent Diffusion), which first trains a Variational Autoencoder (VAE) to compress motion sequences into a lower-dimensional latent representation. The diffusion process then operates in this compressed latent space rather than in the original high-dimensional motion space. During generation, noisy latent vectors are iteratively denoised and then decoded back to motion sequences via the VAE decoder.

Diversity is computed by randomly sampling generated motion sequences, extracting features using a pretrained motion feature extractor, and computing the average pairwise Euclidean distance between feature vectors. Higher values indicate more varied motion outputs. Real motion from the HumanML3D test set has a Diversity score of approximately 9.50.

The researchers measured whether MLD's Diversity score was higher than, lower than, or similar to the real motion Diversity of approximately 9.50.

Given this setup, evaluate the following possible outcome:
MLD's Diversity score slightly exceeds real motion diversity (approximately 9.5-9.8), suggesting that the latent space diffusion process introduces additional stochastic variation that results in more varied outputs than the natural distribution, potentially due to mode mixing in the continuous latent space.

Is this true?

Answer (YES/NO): YES